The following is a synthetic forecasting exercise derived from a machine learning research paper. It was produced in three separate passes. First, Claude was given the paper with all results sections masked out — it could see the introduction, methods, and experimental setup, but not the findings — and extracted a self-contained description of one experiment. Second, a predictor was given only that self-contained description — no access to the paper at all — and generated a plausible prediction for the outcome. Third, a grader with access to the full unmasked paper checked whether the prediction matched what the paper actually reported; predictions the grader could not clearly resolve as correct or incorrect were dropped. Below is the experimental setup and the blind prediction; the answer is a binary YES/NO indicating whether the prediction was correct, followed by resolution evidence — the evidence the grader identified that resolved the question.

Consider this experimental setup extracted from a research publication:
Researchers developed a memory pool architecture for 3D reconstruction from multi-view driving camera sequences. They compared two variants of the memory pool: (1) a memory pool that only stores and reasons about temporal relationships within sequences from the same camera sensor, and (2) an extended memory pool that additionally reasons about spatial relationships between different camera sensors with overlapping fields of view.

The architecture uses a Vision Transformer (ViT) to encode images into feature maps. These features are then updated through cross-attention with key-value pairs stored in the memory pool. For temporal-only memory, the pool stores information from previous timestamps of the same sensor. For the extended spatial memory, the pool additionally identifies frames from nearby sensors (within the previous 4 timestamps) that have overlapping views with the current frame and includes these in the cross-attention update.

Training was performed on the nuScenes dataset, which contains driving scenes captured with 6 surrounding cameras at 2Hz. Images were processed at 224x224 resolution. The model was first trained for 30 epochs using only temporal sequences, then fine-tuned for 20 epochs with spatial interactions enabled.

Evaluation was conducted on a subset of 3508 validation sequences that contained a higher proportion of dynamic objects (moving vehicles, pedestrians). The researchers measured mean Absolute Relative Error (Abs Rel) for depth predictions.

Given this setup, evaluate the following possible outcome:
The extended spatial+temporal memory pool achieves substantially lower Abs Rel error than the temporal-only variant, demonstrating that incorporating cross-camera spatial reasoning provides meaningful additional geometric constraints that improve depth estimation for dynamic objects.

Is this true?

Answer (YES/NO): YES